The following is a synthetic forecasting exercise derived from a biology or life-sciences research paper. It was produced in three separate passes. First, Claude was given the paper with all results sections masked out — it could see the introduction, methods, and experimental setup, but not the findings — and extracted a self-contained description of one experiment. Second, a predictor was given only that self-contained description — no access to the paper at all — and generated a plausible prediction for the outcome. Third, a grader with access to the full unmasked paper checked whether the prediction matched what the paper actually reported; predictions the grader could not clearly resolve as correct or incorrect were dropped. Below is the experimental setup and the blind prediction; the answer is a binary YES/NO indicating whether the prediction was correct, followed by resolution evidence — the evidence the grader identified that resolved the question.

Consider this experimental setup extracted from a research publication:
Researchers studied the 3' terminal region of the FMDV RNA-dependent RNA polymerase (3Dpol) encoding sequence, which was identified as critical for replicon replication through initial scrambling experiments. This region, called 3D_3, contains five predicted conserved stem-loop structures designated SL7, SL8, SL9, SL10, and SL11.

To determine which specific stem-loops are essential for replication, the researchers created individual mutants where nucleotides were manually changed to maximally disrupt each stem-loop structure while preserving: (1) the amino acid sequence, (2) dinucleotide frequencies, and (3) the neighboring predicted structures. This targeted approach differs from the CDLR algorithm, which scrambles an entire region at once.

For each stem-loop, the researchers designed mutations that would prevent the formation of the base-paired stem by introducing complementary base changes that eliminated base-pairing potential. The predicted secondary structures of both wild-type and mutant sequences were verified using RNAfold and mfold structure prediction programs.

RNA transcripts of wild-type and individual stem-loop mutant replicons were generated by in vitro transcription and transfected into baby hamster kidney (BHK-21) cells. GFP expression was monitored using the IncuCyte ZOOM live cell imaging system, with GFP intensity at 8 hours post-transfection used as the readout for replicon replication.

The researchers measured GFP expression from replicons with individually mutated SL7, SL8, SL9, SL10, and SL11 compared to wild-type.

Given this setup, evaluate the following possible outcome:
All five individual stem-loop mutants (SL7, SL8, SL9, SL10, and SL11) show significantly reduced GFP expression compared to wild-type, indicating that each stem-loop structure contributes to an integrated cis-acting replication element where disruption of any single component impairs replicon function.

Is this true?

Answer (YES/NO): NO